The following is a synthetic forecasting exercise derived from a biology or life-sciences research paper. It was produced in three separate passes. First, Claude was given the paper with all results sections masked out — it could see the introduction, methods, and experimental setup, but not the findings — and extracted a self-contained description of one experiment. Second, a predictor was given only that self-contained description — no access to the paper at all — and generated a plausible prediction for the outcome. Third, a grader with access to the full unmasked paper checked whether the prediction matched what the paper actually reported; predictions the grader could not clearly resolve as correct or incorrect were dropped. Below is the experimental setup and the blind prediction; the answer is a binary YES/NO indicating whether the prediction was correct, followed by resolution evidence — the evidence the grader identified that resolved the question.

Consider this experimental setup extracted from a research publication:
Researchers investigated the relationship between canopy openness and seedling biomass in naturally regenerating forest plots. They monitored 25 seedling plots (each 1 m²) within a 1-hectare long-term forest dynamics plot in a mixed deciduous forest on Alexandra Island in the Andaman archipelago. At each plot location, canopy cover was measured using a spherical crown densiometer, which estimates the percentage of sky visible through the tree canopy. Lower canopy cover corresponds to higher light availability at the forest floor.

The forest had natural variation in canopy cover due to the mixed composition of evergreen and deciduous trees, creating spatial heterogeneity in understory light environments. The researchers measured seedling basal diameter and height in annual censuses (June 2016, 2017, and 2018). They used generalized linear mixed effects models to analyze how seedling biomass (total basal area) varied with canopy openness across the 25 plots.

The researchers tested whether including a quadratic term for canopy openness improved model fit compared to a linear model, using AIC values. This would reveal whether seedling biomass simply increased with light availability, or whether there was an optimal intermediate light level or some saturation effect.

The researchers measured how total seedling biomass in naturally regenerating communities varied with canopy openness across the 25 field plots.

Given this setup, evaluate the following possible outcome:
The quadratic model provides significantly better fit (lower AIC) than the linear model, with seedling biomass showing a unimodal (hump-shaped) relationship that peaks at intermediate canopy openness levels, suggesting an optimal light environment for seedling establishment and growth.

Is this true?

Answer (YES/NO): YES